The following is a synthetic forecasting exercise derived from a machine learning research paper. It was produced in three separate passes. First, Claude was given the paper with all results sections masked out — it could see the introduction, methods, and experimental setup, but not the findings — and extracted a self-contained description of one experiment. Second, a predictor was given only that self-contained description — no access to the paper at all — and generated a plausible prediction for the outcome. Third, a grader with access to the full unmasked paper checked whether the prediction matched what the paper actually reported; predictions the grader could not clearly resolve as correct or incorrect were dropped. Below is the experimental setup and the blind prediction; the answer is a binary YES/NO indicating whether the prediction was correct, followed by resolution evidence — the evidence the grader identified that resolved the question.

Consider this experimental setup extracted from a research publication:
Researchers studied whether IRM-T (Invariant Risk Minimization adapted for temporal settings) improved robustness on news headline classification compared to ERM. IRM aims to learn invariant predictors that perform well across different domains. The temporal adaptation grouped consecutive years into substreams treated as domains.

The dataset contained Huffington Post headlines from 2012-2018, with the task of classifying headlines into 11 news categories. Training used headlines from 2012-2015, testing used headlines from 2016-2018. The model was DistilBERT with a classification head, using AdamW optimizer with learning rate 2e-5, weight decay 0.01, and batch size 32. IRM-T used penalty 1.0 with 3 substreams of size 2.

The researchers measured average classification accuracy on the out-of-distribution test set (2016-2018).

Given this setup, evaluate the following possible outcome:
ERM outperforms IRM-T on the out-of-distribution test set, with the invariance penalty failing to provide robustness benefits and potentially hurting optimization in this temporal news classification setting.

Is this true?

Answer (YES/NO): NO